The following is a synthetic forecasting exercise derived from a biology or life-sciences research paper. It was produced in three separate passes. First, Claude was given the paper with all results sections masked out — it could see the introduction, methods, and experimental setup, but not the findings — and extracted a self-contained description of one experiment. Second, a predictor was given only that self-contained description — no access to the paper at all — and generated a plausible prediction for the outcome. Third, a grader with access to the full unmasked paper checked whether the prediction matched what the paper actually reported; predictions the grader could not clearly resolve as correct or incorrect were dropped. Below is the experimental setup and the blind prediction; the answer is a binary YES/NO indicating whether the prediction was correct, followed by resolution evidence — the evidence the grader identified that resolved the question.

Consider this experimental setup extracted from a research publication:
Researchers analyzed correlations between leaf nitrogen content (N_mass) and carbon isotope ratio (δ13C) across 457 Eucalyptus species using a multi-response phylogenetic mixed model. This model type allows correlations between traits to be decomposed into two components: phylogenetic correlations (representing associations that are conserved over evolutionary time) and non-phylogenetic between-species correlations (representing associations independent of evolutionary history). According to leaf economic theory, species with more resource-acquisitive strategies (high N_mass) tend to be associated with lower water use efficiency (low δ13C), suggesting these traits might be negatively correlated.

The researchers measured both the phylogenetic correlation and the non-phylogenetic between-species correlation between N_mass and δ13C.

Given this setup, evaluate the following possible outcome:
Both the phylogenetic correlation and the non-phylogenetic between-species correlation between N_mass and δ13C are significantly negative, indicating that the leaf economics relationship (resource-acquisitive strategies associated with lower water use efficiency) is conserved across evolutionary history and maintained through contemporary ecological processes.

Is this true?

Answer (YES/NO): NO